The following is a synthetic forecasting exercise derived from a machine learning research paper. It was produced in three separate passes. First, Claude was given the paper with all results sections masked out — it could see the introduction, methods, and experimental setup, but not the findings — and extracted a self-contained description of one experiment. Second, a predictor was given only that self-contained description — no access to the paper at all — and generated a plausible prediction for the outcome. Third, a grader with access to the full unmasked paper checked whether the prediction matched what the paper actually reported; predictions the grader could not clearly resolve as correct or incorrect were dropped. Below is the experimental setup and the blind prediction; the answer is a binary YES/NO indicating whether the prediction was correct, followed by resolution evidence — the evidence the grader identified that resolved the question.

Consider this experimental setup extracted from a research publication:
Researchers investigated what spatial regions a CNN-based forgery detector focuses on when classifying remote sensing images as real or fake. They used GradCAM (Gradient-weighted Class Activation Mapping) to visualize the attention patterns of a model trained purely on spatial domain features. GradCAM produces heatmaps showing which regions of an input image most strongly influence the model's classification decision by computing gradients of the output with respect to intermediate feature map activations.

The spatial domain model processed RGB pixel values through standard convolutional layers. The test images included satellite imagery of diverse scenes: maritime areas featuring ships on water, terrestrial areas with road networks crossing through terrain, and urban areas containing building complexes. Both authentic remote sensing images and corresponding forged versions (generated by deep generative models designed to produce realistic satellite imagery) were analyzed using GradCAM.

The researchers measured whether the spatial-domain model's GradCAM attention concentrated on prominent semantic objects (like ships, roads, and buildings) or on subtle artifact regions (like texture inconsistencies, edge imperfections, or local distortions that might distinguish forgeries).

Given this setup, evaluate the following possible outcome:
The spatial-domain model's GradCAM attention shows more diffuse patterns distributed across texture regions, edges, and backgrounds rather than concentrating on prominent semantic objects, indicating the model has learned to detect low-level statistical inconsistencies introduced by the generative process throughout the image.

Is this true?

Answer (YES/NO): NO